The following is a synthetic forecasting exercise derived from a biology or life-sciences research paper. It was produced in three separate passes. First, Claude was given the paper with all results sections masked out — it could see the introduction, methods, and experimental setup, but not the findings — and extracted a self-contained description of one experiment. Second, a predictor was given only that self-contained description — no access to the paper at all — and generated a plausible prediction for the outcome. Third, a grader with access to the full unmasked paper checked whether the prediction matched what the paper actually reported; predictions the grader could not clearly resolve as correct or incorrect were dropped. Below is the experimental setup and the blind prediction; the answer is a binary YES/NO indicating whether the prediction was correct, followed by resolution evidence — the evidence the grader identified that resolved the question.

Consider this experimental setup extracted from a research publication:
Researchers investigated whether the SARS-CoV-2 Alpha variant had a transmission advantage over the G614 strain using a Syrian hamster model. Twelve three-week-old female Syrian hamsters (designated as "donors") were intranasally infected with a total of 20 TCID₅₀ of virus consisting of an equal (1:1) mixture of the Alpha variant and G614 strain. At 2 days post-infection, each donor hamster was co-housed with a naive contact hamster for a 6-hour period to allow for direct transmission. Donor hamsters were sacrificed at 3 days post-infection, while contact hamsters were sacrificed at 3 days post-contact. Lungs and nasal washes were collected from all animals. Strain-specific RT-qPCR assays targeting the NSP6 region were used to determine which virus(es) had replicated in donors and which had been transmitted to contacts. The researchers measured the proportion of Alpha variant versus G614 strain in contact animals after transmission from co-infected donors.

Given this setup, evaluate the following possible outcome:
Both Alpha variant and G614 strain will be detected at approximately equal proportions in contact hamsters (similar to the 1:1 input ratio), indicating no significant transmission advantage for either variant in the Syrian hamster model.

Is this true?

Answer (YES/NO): NO